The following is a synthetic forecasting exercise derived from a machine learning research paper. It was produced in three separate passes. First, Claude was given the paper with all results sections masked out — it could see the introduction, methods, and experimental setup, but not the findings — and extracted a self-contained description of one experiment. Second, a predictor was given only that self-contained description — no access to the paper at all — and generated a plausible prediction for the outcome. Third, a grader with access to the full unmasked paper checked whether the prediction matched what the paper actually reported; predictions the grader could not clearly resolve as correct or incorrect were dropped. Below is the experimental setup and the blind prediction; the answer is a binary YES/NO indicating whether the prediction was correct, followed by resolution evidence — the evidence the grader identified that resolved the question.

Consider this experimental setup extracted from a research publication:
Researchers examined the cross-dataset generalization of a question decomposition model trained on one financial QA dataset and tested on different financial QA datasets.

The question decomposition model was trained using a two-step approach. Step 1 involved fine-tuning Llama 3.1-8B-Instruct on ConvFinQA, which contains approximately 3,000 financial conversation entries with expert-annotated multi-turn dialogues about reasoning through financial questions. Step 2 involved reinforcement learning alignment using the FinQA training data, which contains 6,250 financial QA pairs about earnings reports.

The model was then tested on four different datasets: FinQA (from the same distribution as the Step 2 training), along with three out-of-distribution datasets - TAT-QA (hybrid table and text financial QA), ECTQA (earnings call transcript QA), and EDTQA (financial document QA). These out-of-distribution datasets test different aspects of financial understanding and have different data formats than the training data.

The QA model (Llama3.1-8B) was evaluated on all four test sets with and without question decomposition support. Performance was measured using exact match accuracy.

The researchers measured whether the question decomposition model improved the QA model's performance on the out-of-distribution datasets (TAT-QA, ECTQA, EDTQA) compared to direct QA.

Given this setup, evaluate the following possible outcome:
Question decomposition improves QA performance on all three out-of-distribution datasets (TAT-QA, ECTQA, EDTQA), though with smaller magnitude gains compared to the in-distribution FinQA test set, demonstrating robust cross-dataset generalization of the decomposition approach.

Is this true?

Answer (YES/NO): YES